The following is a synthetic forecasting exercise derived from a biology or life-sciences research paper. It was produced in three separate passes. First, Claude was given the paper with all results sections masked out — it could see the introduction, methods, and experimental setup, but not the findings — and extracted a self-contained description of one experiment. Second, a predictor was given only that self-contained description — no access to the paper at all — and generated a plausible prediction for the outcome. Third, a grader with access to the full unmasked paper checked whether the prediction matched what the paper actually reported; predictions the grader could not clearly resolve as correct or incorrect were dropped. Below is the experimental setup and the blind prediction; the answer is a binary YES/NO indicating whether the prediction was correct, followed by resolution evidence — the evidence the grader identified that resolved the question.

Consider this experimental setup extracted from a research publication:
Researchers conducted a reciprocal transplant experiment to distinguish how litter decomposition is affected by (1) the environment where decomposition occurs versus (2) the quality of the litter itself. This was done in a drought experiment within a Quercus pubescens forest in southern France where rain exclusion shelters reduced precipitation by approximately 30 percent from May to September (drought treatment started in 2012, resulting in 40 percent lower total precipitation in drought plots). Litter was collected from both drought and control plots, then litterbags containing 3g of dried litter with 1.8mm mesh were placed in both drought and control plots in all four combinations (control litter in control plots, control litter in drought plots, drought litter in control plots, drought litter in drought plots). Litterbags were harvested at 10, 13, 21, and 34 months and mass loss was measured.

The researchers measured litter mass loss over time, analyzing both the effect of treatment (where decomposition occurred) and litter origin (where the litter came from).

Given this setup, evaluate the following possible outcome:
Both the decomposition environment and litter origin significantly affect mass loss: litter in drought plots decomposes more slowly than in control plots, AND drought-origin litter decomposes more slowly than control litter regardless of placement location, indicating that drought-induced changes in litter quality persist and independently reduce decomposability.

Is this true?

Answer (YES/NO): NO